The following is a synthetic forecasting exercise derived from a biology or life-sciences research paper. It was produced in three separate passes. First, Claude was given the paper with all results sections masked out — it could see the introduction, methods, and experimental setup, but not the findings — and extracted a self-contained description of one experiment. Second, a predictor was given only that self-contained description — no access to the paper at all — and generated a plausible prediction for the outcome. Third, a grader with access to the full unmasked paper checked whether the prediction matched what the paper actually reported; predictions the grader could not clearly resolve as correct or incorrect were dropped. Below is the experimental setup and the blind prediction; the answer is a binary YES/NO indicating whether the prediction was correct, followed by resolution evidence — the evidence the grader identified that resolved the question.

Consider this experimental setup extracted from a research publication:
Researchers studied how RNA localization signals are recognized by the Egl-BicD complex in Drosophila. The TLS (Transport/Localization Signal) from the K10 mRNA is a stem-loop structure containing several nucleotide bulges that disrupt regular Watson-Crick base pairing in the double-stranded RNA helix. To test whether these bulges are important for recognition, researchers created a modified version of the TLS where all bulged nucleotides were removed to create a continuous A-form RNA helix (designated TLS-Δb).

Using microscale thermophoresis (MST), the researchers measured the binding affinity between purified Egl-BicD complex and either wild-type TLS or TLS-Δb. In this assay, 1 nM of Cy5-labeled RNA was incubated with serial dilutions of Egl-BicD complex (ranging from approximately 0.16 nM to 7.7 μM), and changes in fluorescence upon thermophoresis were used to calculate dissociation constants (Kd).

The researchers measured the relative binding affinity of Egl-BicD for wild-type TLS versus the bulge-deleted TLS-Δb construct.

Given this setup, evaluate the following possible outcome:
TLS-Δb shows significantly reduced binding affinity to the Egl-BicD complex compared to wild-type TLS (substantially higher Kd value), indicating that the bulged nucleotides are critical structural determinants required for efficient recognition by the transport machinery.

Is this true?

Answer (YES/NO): YES